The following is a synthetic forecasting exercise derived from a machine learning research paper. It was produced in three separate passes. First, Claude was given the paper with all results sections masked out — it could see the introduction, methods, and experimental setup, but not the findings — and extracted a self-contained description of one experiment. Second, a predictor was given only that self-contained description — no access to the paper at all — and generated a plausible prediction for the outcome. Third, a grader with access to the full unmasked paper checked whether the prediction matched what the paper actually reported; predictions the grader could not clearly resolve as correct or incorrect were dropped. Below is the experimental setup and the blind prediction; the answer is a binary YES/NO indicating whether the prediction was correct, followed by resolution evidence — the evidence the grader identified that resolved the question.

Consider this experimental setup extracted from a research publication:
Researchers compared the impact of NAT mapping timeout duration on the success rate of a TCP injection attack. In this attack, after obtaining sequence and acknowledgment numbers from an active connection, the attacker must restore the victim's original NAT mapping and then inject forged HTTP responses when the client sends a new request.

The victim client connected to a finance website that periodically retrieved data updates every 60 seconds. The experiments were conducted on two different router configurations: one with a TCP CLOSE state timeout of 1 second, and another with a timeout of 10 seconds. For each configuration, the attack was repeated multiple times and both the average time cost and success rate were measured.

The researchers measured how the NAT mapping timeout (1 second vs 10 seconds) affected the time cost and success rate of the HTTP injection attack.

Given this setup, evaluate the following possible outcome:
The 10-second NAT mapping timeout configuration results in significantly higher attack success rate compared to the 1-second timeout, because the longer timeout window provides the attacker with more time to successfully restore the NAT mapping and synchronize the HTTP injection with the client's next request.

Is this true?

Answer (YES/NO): NO